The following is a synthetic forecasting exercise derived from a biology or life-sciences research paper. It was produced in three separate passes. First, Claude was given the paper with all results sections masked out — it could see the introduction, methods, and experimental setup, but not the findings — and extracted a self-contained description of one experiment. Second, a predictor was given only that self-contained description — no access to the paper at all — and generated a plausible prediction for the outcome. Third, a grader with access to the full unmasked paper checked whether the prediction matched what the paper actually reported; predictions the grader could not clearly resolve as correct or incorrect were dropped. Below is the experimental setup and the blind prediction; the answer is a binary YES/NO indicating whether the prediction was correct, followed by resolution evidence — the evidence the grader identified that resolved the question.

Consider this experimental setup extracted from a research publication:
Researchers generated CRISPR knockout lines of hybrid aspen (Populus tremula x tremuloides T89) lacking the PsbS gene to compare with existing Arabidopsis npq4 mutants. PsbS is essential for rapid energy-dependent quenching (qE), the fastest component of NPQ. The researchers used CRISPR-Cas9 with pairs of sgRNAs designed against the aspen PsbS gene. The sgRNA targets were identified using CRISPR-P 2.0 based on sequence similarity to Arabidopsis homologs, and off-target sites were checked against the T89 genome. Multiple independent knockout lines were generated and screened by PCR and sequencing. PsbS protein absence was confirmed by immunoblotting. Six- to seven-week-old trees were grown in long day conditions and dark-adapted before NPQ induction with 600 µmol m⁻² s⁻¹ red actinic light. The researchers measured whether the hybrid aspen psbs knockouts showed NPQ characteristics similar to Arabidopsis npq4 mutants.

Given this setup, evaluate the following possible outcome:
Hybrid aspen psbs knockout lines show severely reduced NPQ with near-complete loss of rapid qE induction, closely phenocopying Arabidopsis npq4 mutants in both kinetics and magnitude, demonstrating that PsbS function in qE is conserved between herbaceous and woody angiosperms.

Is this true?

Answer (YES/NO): NO